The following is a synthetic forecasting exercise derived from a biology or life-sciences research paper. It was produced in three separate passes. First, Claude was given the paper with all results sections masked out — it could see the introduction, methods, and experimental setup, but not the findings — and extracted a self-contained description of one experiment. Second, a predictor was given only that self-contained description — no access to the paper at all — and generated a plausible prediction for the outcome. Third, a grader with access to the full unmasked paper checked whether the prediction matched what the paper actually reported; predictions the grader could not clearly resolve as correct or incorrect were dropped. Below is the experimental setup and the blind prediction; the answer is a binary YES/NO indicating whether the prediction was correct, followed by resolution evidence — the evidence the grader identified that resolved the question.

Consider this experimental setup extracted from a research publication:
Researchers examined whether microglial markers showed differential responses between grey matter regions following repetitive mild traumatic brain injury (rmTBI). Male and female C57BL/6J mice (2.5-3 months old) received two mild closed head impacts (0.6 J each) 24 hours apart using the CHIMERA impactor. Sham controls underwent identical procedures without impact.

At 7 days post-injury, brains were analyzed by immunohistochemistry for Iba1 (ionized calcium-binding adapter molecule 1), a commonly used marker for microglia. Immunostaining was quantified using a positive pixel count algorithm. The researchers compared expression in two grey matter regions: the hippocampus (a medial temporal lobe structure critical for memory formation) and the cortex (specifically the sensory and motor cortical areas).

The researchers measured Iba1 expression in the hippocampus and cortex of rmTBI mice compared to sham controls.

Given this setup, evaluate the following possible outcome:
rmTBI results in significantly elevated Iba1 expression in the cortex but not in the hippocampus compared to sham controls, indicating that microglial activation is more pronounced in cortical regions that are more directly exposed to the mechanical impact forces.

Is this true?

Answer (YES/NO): NO